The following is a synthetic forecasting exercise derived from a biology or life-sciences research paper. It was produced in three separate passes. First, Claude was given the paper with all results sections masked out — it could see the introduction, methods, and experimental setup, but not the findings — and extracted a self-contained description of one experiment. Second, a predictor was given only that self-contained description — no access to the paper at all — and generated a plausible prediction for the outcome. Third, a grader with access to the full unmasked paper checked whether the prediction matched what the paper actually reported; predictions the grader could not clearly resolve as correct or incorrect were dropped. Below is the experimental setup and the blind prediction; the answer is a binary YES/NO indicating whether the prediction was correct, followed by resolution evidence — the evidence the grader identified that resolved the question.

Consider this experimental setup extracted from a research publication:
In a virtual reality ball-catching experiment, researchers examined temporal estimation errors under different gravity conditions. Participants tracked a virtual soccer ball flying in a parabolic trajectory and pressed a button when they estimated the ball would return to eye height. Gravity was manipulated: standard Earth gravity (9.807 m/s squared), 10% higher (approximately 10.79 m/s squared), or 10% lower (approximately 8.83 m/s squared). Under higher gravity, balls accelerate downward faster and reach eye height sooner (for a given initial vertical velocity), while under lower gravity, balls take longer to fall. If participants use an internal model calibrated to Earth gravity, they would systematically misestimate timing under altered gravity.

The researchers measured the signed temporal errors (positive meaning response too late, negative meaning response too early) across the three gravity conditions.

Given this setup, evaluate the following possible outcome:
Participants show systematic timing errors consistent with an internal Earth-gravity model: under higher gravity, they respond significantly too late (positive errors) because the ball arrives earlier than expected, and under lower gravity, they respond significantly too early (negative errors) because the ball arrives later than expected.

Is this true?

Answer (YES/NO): YES